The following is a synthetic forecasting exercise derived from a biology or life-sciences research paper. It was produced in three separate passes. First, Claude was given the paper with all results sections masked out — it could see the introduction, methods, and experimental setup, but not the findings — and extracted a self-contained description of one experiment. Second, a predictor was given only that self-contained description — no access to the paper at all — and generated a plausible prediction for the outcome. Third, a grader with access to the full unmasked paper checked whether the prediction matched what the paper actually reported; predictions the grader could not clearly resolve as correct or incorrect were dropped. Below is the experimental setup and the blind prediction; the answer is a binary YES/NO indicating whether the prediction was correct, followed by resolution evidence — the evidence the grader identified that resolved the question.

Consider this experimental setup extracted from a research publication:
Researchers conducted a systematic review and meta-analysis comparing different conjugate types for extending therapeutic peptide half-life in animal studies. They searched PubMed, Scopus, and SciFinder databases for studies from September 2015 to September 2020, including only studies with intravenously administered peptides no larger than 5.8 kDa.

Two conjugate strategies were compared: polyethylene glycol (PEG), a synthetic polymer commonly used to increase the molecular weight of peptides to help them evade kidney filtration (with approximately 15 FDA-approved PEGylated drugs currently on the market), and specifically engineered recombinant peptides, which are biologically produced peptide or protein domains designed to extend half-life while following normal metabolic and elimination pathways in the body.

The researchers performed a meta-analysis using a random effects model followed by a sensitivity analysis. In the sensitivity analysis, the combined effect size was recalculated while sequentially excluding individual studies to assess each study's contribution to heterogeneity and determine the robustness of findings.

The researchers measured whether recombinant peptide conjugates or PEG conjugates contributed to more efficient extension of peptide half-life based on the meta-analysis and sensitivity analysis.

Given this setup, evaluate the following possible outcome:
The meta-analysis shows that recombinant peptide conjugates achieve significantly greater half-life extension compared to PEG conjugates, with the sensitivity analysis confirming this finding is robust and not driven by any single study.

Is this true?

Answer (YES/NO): NO